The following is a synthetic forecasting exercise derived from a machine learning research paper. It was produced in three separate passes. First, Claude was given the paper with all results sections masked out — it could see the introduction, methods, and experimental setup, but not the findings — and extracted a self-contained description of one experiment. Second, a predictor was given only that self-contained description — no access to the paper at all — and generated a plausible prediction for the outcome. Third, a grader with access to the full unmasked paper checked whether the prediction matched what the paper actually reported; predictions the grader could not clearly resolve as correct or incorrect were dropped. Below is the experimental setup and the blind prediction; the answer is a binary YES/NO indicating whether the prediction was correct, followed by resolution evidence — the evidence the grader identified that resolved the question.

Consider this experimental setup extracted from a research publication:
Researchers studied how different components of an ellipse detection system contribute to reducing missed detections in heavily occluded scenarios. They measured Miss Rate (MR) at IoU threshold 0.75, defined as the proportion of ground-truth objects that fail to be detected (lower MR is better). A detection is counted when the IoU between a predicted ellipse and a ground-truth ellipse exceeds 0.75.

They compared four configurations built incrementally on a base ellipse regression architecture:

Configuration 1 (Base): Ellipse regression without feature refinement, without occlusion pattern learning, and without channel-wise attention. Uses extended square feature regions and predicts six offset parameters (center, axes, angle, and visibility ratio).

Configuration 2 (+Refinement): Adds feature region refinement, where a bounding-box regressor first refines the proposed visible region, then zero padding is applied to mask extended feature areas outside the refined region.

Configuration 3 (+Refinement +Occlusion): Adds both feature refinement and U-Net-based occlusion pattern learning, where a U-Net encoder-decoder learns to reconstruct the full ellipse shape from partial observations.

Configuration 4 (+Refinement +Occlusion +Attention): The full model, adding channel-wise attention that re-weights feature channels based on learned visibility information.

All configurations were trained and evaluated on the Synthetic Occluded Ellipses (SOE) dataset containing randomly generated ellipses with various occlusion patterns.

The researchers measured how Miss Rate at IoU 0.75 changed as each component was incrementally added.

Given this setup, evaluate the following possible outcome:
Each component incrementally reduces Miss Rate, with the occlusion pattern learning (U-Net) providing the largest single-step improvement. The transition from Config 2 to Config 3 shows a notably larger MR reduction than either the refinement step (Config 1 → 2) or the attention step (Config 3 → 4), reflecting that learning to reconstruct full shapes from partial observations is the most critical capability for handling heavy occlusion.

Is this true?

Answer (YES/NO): NO